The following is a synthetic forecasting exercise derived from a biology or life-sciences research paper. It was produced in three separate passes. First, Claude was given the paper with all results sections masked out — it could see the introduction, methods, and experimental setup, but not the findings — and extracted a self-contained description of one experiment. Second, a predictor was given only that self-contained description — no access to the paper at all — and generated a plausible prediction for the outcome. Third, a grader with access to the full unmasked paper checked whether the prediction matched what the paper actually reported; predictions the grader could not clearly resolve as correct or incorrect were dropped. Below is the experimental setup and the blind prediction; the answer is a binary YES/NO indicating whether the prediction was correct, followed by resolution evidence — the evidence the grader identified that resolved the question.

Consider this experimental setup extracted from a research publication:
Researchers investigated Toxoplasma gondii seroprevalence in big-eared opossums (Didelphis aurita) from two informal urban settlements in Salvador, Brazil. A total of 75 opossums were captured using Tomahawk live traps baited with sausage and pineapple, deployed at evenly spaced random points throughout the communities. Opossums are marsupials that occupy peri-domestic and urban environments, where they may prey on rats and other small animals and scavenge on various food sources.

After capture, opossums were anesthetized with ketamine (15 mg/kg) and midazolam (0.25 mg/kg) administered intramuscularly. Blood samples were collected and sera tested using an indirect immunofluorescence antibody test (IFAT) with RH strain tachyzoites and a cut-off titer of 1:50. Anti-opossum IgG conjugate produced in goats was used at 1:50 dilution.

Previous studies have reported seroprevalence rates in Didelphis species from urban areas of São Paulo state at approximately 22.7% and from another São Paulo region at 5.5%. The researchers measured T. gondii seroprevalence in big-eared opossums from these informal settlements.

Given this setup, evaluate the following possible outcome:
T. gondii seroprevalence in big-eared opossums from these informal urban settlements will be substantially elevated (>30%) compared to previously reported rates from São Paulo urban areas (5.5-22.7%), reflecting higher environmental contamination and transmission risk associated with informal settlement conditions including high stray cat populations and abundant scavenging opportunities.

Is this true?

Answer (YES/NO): NO